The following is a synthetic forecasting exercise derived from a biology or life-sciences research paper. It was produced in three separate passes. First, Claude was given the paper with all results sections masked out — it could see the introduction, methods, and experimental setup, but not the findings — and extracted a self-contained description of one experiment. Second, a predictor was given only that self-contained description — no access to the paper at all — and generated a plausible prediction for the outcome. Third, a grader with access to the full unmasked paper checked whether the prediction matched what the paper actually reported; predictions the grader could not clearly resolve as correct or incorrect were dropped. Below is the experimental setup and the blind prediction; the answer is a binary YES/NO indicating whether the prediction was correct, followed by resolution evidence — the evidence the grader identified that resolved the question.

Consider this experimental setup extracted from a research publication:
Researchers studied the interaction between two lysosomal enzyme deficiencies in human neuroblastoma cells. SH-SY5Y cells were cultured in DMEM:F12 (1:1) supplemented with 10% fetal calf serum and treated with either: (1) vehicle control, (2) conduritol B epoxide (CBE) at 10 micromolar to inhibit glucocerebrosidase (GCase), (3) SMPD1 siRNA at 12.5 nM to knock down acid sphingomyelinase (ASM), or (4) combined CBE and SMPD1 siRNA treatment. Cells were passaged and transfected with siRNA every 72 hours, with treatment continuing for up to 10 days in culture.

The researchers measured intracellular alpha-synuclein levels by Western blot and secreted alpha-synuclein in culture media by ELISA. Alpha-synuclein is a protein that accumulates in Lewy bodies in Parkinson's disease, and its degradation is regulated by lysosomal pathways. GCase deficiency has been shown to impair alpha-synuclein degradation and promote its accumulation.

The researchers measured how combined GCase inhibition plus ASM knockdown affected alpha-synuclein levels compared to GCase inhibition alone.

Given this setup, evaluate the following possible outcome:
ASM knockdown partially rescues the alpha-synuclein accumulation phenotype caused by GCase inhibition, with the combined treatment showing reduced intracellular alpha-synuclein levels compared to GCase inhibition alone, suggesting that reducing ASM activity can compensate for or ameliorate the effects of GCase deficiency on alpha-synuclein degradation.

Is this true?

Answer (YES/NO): YES